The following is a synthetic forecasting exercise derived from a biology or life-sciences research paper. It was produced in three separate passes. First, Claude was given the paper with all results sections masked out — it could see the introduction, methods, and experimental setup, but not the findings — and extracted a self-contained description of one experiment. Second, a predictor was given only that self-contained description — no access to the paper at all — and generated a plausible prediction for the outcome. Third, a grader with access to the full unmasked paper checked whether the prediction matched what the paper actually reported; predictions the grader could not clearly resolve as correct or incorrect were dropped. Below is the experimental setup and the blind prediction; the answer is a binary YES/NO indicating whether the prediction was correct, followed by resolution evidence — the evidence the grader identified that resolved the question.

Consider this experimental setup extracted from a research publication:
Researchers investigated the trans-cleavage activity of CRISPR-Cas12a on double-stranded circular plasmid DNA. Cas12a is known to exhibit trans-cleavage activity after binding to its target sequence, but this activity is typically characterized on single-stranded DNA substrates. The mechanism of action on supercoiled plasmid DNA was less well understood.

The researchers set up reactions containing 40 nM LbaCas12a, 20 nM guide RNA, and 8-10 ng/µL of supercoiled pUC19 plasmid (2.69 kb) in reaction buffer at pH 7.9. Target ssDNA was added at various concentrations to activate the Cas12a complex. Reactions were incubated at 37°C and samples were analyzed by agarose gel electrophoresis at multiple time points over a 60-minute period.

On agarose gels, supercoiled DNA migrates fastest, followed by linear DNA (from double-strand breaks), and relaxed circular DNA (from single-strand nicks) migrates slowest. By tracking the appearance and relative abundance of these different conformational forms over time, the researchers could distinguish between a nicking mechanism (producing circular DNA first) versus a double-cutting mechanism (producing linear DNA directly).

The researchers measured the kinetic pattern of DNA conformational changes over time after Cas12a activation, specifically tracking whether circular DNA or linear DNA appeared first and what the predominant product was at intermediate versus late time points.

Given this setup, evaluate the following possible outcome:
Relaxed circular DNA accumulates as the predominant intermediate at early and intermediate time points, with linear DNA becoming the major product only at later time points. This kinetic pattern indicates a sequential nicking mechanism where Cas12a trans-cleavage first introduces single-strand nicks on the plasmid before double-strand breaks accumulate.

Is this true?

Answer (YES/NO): YES